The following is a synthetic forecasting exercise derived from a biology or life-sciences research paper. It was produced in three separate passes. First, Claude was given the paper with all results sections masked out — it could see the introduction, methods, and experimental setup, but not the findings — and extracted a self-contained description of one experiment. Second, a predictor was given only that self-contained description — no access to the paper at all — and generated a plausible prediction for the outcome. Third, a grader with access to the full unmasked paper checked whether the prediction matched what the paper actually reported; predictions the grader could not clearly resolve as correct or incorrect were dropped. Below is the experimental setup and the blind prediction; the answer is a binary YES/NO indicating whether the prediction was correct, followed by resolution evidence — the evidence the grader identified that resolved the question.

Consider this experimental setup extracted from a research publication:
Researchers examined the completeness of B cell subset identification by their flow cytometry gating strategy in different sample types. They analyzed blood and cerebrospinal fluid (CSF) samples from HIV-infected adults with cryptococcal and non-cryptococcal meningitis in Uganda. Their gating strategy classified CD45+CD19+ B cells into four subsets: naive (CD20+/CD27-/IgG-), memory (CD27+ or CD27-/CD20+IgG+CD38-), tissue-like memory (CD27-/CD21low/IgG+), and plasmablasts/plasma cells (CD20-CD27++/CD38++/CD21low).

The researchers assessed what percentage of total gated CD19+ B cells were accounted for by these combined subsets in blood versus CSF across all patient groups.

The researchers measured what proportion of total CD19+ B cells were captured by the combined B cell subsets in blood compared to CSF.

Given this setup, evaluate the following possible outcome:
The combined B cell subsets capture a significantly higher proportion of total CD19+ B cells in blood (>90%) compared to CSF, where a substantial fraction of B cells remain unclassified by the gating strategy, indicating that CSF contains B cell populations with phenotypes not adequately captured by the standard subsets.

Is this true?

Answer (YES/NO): YES